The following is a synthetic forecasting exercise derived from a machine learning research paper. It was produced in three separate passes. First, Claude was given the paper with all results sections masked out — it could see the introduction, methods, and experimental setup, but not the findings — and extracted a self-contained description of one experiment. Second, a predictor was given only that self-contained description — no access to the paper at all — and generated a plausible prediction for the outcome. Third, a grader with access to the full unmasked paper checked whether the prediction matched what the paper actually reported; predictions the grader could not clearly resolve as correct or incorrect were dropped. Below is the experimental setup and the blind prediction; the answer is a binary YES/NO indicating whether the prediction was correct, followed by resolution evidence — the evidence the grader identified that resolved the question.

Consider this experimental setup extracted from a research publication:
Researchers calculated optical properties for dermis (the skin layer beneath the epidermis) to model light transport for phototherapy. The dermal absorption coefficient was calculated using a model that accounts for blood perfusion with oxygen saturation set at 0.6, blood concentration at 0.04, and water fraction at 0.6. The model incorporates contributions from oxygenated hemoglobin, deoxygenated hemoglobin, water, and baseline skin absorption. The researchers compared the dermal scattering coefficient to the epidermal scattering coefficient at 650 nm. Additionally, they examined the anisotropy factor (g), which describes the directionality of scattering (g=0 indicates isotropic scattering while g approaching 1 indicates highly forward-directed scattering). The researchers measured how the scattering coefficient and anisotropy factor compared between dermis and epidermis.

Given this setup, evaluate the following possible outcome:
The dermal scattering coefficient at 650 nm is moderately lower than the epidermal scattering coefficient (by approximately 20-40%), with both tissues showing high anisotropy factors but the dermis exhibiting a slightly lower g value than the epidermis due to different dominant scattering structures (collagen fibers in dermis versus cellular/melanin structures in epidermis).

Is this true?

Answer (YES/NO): NO